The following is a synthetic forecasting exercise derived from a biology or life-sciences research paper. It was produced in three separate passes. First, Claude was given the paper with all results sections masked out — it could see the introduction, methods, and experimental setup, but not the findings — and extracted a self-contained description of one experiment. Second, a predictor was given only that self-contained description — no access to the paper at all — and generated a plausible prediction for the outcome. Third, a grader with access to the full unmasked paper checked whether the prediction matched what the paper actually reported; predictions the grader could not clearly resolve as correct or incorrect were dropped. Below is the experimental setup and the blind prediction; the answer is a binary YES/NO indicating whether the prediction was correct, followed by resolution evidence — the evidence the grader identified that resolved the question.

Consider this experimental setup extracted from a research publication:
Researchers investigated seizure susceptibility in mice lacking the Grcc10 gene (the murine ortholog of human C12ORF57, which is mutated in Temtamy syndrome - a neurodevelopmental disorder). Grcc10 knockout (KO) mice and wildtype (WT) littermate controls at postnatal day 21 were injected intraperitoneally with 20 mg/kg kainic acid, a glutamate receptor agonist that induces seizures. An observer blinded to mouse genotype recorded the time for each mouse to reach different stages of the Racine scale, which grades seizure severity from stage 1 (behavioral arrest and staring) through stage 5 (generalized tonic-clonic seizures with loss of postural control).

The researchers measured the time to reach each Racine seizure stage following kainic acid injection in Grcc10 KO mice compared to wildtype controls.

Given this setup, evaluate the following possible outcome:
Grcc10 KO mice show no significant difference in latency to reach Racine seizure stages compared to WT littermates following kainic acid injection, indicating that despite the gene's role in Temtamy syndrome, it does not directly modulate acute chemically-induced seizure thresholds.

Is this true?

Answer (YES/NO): NO